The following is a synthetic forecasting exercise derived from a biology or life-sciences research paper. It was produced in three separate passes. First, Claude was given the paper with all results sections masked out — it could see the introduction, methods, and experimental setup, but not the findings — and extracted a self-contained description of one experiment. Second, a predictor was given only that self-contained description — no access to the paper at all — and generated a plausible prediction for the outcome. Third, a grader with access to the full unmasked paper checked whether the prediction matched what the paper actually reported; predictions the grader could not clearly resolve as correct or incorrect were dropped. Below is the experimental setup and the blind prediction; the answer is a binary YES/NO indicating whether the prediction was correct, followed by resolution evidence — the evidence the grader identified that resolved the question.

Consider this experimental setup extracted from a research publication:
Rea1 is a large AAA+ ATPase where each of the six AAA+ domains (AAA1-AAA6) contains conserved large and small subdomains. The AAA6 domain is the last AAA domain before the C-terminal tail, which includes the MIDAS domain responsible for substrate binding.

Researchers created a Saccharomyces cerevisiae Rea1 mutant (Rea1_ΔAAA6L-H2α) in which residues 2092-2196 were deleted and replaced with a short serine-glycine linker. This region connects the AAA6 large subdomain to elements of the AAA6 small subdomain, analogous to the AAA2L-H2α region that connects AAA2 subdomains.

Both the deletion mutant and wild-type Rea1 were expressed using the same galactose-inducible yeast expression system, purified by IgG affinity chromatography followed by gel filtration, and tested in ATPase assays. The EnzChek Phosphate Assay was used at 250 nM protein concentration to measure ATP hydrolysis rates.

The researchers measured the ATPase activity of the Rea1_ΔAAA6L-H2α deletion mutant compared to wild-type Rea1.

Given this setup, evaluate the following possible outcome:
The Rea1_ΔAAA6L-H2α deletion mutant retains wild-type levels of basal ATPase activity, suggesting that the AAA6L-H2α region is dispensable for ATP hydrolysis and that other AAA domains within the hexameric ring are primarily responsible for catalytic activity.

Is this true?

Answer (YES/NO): NO